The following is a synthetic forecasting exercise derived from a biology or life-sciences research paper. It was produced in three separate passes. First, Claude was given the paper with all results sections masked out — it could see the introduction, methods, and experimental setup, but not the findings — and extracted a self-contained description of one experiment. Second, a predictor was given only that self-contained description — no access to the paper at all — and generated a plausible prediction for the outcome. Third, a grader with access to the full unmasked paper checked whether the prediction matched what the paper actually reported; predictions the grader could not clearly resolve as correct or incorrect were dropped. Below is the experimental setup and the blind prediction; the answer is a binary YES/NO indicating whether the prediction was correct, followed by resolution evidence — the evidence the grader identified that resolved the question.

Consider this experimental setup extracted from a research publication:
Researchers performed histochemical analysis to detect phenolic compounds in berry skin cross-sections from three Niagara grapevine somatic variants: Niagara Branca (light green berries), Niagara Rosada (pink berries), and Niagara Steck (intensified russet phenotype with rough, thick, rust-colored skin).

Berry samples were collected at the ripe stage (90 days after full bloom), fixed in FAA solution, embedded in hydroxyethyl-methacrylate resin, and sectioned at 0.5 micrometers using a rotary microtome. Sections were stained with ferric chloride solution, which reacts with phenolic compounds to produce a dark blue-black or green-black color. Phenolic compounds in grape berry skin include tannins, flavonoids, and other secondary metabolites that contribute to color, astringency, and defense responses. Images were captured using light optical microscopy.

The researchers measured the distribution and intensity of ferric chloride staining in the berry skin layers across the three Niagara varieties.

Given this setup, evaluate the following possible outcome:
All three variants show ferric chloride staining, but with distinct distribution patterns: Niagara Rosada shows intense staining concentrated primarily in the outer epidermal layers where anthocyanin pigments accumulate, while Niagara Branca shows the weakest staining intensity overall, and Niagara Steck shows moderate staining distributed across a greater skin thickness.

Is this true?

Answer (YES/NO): NO